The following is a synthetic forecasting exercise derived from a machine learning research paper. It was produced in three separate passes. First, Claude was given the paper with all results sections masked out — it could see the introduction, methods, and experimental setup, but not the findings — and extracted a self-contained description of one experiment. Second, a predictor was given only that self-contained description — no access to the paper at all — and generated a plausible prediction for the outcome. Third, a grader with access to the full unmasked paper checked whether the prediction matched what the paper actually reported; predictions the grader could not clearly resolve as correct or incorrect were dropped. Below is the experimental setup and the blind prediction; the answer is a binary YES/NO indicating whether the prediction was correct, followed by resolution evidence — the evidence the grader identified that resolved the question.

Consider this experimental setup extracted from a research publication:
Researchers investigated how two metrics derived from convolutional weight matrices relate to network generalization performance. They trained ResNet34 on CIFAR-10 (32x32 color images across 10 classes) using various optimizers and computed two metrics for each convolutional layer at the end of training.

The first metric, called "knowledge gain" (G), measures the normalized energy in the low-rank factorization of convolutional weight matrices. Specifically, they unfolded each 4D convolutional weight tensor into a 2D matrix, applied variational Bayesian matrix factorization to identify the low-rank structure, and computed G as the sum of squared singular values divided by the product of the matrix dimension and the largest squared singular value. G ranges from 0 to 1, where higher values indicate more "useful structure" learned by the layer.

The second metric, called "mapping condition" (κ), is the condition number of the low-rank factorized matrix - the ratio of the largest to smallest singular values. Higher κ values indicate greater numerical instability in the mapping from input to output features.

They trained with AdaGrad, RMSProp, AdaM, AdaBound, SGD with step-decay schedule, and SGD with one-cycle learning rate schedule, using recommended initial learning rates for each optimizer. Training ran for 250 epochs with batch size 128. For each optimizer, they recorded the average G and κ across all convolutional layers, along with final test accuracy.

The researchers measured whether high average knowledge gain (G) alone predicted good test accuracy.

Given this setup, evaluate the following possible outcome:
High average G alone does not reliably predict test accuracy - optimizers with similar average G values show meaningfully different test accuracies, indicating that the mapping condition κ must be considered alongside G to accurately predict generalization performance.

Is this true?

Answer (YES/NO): YES